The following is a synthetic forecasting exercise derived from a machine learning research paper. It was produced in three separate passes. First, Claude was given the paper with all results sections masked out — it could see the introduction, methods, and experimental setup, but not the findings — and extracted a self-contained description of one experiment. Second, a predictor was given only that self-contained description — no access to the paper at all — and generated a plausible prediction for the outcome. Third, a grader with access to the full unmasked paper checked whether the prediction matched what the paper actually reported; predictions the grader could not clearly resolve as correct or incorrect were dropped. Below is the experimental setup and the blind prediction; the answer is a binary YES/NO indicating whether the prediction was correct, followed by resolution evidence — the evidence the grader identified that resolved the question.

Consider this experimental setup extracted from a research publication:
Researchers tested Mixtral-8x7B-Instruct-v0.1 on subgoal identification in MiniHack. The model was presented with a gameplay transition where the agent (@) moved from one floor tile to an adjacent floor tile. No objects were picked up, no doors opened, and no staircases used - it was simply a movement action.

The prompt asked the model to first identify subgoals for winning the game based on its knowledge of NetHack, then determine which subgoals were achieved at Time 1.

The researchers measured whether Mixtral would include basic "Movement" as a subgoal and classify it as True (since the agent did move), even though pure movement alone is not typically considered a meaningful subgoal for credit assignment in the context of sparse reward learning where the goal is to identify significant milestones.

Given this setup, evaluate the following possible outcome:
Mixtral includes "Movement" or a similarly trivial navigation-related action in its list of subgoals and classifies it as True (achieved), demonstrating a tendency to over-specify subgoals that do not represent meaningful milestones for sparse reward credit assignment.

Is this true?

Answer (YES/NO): YES